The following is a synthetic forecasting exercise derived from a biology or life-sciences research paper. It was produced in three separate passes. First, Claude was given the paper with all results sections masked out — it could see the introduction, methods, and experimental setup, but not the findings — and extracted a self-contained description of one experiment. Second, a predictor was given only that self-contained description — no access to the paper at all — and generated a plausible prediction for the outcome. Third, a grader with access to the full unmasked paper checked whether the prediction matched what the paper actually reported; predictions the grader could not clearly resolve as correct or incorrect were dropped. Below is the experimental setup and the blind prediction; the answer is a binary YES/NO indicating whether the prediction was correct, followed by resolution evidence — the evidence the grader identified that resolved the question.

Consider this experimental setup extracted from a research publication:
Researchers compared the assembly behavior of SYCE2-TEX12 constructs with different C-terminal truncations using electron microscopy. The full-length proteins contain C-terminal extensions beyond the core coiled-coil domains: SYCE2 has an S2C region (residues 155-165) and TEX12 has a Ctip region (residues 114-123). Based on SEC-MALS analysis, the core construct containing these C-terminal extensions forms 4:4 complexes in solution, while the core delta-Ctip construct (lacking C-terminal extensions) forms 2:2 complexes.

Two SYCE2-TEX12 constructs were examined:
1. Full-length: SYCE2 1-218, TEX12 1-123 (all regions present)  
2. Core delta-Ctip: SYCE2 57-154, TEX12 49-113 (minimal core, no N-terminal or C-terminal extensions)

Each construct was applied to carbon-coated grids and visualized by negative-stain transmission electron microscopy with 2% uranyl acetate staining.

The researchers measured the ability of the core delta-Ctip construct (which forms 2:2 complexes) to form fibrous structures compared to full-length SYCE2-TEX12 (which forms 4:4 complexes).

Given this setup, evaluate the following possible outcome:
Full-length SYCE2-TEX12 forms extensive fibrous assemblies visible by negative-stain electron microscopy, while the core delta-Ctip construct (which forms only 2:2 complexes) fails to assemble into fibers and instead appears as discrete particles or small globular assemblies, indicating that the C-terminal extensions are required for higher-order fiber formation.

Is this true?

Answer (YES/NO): YES